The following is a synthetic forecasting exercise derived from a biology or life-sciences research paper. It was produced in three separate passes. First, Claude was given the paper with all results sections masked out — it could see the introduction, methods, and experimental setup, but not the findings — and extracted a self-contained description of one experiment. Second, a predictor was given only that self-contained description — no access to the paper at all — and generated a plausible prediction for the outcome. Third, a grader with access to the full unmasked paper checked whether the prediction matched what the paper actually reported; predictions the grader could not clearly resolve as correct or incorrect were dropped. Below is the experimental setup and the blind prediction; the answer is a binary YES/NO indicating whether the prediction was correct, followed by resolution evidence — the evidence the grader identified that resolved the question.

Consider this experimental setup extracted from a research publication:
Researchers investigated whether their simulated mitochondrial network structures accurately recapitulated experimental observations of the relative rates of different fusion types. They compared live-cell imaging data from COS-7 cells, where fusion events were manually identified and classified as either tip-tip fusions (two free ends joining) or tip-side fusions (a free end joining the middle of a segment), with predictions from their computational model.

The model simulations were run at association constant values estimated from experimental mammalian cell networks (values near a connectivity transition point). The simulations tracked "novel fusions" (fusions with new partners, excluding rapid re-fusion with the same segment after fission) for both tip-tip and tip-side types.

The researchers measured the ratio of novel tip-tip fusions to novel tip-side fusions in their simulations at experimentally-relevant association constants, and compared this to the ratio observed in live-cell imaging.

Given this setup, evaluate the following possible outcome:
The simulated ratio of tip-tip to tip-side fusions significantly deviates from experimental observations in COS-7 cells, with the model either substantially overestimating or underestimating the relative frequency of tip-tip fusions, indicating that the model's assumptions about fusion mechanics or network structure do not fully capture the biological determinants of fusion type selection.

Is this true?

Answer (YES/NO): NO